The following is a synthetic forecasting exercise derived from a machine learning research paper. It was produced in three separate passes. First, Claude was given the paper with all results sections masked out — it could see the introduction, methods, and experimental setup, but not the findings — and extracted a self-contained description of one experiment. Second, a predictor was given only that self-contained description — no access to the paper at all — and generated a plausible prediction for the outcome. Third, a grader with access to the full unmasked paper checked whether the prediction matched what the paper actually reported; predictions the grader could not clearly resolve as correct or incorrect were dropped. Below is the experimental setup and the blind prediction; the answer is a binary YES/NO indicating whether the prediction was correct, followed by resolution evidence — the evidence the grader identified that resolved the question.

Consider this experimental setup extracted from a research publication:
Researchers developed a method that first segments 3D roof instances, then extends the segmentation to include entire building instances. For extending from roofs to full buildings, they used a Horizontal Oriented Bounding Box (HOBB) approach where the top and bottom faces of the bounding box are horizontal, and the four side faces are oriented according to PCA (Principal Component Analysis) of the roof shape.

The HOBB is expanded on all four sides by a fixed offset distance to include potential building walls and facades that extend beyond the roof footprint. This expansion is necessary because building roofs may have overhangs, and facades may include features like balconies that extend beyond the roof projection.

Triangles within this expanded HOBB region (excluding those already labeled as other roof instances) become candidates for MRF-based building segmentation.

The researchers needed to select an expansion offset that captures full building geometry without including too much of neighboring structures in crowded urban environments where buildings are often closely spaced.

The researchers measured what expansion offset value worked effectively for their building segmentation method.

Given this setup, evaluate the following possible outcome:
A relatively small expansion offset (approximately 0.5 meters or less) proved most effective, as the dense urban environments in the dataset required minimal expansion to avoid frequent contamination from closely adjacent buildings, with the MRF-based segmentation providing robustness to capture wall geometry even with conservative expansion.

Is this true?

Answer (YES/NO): NO